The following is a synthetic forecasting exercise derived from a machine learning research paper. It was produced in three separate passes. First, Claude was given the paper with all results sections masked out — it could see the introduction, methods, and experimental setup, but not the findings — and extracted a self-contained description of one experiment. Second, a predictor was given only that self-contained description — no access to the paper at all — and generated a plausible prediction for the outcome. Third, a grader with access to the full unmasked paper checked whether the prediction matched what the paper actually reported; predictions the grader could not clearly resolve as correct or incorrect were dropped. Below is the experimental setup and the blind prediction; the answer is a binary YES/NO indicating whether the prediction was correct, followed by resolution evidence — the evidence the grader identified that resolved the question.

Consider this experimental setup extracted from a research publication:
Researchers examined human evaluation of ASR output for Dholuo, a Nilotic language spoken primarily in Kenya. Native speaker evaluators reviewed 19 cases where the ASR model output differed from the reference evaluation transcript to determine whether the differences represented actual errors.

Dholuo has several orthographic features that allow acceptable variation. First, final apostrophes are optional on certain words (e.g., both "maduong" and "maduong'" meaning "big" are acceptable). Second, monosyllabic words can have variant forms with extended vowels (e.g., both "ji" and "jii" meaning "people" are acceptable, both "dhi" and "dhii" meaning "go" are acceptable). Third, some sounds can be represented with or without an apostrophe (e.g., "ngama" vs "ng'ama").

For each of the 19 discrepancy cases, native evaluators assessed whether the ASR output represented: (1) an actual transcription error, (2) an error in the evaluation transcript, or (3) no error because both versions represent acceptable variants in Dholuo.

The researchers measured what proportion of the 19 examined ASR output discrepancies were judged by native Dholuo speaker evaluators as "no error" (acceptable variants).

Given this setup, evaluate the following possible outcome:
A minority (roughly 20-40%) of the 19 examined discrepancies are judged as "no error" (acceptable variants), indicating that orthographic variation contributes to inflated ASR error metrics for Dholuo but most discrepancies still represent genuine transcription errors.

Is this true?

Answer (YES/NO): NO